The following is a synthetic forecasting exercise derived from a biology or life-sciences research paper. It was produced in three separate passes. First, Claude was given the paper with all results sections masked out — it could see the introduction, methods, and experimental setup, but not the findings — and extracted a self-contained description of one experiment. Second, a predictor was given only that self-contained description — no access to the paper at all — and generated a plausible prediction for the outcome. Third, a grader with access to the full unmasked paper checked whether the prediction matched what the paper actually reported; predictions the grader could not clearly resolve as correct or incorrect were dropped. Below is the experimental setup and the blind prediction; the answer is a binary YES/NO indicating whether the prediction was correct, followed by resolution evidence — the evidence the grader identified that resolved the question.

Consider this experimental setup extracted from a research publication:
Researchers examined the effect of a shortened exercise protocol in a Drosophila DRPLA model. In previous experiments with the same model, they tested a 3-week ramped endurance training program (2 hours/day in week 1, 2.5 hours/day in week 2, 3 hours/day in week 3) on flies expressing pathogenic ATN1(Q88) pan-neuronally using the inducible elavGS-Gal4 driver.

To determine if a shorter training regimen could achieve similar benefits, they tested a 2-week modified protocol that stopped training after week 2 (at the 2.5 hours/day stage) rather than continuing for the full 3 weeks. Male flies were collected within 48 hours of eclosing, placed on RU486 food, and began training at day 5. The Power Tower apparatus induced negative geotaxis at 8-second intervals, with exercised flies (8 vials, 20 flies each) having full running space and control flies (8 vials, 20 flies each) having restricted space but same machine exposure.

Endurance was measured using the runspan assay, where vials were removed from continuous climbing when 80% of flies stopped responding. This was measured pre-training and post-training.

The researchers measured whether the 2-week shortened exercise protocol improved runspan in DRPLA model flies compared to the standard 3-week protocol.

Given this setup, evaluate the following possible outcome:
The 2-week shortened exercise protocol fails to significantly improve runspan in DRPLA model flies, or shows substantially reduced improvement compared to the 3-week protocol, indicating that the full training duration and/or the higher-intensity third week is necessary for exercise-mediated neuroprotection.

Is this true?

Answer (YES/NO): NO